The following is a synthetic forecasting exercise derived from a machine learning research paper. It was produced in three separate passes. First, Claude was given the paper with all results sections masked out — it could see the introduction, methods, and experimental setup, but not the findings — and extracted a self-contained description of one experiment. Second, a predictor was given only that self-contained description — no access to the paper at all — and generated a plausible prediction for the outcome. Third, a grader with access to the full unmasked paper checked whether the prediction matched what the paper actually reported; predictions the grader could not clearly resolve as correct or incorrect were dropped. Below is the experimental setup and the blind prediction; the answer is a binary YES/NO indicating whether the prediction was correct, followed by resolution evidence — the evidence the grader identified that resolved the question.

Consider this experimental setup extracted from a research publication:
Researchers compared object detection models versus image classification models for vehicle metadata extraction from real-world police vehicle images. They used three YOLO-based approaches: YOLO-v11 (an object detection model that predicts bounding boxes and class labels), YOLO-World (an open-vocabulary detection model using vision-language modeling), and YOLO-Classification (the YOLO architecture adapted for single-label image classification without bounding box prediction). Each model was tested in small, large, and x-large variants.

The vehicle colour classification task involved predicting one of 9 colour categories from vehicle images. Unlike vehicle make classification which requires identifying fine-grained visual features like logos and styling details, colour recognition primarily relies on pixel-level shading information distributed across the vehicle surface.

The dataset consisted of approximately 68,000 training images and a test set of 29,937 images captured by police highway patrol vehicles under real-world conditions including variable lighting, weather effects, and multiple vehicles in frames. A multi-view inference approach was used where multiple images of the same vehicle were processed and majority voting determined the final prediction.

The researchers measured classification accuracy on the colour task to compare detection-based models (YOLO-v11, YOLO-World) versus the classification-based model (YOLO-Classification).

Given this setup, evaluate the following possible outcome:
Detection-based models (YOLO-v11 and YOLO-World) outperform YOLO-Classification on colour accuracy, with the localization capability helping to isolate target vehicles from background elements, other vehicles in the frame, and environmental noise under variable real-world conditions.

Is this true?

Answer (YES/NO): NO